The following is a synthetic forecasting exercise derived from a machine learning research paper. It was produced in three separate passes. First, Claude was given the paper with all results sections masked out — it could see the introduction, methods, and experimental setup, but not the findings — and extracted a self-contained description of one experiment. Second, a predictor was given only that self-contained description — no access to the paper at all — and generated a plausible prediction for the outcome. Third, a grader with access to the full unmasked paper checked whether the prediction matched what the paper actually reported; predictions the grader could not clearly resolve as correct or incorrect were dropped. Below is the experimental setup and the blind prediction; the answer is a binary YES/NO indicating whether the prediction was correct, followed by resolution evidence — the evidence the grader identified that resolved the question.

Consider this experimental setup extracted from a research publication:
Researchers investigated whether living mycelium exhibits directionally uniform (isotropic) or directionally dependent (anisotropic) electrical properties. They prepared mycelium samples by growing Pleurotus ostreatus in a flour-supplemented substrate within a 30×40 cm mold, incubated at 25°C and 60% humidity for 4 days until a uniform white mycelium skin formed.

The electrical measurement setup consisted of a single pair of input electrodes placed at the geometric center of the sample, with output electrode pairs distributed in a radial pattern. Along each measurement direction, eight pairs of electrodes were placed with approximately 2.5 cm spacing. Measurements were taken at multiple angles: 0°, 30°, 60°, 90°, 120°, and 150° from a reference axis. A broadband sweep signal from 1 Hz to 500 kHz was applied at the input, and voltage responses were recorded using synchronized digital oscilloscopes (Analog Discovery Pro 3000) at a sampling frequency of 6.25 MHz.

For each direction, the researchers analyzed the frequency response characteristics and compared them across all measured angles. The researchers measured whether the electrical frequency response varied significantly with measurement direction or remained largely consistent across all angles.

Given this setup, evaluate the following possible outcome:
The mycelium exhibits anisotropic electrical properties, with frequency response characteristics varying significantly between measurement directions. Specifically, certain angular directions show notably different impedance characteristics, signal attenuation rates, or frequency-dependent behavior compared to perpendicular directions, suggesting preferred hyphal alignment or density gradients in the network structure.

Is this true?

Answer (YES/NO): NO